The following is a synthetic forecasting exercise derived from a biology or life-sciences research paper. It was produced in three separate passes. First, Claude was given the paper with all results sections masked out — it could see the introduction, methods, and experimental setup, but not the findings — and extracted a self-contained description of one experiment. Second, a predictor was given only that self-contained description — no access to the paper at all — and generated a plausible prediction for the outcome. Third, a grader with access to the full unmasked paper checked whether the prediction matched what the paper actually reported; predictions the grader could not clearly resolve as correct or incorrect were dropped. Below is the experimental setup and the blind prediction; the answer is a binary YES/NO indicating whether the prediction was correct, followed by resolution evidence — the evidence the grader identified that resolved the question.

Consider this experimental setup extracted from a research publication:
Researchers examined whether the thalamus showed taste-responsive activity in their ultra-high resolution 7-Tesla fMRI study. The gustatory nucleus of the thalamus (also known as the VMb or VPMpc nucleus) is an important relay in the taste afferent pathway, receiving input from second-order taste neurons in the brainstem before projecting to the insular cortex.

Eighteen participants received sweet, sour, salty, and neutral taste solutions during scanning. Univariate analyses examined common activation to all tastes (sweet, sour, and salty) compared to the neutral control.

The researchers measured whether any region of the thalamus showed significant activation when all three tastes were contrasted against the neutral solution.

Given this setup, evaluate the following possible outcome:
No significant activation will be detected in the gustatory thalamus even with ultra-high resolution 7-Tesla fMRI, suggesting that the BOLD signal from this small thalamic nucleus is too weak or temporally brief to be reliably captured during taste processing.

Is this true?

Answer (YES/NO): NO